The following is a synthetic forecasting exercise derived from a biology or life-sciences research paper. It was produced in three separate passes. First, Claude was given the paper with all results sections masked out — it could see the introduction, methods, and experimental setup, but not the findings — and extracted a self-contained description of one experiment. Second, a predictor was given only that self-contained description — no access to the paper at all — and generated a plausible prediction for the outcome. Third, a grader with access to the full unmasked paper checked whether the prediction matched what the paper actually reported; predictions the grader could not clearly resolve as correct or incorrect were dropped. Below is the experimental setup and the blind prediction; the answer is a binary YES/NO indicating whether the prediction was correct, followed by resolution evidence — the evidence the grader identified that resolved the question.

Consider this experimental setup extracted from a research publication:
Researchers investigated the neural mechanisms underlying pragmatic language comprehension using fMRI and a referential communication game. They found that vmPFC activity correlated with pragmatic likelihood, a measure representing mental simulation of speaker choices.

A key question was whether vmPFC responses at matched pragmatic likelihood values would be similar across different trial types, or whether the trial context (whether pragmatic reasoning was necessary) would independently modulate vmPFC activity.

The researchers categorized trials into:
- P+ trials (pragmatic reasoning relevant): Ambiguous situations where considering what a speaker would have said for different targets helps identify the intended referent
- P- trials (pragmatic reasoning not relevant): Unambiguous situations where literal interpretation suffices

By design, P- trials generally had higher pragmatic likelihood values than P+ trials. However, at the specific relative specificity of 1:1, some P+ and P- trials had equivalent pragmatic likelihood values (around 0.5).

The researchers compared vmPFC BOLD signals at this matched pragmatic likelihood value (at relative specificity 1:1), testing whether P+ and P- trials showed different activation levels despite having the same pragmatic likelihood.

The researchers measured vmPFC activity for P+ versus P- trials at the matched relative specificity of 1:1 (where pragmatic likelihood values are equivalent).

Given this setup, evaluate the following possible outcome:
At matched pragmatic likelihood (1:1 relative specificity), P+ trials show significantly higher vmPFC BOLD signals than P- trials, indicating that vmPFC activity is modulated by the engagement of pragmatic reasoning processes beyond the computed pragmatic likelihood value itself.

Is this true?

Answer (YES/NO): NO